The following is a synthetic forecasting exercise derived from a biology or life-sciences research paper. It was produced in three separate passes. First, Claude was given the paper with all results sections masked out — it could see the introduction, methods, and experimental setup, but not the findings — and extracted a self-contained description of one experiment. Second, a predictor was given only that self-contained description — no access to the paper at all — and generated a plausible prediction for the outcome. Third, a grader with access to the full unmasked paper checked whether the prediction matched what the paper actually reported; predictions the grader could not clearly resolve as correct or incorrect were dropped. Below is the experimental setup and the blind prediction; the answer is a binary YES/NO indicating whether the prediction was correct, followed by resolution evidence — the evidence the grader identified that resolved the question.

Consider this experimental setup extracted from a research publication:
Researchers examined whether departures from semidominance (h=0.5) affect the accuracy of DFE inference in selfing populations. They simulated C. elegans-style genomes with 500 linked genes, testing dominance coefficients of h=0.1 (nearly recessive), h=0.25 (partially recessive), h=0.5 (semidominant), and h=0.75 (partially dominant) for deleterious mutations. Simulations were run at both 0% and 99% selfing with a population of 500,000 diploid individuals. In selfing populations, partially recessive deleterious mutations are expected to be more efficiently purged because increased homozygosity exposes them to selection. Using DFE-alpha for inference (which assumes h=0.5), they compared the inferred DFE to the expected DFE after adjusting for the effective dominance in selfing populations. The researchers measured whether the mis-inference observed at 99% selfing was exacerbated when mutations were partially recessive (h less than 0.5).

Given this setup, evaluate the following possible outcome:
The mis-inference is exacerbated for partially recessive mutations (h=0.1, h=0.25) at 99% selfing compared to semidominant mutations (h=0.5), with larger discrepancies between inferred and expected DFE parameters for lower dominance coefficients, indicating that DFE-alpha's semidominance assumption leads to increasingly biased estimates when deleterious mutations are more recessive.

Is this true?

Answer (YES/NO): NO